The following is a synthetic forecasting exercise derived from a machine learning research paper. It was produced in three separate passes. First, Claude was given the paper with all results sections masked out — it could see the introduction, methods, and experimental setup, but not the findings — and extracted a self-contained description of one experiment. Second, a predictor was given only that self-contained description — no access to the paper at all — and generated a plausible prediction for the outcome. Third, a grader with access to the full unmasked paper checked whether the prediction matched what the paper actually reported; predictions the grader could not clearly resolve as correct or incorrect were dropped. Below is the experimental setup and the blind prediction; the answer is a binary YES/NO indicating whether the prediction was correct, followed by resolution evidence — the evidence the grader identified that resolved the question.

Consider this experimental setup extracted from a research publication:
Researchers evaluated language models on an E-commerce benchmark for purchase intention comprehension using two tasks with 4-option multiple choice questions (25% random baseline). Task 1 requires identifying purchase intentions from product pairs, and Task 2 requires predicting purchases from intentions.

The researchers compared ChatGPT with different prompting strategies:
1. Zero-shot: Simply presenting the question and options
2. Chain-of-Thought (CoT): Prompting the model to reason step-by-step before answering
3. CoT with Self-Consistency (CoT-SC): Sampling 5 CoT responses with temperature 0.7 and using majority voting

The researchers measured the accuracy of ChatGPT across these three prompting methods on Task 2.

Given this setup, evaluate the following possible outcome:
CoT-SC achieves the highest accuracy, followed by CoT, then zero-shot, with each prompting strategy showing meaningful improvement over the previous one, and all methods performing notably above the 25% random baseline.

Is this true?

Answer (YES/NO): NO